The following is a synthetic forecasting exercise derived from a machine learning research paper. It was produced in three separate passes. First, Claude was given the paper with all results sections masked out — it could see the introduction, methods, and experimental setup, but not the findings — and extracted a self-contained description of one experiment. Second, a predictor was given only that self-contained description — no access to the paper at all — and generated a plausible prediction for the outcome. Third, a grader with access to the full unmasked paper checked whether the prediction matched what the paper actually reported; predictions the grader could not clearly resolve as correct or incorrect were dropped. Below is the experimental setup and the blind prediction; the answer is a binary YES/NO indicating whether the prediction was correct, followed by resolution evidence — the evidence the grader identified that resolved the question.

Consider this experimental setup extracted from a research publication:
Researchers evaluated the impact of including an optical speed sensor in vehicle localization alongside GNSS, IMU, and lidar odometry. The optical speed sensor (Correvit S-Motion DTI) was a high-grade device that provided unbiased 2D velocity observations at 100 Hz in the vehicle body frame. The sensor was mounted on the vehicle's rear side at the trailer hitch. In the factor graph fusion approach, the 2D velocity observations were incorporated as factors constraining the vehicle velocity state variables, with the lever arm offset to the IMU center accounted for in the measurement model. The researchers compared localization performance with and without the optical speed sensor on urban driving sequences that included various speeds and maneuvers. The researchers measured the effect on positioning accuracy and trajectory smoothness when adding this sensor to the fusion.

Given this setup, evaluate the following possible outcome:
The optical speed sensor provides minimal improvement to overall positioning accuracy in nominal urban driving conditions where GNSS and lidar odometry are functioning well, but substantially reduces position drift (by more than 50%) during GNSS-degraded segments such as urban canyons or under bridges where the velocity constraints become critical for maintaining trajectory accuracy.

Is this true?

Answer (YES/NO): NO